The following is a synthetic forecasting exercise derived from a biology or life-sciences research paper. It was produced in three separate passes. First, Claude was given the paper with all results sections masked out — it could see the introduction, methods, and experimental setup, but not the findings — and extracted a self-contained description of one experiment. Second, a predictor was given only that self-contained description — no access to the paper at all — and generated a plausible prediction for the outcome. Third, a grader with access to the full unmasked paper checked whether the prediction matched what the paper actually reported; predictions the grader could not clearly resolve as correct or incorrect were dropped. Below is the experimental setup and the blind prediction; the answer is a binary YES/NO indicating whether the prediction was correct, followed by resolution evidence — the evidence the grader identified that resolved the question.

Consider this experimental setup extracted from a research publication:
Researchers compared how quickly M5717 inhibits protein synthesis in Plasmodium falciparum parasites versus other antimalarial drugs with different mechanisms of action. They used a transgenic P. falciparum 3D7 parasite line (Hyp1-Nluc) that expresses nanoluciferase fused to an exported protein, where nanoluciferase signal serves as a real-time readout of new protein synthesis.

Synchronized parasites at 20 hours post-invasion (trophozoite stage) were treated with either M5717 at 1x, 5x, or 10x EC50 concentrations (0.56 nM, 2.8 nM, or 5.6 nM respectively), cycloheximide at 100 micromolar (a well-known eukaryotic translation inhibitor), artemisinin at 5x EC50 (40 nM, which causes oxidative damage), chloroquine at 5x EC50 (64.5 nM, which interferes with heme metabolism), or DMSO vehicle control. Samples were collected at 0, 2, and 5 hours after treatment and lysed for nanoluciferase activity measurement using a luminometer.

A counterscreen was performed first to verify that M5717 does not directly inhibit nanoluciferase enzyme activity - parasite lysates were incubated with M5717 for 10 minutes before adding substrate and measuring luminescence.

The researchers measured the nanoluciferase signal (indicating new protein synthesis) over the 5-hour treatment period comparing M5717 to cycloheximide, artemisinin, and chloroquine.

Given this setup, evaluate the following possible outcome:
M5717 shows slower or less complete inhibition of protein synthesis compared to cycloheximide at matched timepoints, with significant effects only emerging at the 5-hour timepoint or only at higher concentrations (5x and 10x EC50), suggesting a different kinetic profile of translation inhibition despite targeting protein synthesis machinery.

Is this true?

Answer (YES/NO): NO